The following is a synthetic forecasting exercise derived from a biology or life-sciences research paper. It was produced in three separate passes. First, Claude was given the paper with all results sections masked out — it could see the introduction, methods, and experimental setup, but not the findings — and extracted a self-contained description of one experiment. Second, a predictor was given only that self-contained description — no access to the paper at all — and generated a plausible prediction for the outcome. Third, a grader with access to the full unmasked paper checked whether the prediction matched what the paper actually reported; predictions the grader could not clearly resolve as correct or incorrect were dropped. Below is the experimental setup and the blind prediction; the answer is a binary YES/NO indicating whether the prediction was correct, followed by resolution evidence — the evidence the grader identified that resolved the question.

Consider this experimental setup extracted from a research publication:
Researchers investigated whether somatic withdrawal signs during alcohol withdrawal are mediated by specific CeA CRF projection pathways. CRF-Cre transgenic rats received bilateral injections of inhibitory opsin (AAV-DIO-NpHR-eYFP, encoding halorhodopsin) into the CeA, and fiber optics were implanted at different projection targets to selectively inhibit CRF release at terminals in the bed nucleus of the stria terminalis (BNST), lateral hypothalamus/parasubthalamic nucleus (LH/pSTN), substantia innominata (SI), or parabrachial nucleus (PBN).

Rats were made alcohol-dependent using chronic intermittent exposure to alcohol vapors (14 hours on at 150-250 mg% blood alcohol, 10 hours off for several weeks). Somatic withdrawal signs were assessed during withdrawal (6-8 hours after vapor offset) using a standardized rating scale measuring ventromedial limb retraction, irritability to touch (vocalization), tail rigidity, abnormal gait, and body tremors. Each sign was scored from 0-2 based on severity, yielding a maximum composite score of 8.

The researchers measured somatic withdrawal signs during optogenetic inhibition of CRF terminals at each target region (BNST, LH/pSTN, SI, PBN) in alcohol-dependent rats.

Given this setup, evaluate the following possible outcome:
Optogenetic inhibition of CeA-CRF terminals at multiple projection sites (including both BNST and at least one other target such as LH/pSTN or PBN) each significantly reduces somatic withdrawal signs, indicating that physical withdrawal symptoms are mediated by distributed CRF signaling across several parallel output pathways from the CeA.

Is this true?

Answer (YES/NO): NO